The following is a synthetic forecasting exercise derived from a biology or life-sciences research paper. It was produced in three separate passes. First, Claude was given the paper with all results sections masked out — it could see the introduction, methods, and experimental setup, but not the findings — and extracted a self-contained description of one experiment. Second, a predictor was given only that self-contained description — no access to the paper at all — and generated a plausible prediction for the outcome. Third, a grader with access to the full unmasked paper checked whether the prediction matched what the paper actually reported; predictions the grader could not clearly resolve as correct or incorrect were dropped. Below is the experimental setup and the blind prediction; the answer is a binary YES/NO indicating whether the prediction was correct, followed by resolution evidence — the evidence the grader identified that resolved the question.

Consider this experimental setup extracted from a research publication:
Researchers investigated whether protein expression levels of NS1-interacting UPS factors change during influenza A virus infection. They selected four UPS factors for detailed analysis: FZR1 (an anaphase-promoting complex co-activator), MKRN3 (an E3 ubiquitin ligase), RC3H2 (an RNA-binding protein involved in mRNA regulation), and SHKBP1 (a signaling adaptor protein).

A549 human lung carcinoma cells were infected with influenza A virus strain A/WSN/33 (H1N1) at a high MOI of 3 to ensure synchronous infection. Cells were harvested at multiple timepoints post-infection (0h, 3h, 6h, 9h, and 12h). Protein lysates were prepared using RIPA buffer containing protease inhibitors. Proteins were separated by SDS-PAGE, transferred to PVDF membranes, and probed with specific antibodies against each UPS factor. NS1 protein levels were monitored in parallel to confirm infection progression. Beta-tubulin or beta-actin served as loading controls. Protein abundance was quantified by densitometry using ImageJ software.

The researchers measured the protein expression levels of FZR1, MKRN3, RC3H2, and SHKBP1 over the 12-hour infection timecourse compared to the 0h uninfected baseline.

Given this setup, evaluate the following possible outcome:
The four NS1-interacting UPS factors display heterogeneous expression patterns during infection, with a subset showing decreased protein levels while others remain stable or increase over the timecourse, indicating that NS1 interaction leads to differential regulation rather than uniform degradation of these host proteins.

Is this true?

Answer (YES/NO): YES